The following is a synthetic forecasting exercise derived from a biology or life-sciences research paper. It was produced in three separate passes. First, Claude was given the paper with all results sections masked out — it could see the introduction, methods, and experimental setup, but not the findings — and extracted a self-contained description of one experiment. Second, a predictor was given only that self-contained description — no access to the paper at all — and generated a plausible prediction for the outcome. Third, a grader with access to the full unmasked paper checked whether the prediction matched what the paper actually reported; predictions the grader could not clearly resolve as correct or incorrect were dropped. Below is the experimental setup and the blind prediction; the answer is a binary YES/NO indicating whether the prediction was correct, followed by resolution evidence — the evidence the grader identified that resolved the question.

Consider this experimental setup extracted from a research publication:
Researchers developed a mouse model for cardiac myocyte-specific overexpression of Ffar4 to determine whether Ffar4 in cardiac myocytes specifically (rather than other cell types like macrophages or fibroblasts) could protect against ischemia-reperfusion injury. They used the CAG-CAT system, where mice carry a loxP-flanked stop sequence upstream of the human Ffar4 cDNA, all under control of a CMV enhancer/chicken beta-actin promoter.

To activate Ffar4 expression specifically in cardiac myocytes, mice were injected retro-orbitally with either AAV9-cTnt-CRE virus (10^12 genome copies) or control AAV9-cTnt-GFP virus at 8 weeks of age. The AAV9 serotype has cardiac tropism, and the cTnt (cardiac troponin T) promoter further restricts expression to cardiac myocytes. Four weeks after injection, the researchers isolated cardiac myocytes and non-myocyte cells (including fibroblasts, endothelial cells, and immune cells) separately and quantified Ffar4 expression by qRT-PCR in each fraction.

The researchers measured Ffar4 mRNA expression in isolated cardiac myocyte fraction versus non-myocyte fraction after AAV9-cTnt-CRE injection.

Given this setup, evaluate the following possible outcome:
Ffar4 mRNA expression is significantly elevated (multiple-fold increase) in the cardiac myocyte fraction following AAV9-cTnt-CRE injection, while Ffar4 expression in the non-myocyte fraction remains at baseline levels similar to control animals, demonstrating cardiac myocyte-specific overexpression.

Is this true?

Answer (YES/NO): YES